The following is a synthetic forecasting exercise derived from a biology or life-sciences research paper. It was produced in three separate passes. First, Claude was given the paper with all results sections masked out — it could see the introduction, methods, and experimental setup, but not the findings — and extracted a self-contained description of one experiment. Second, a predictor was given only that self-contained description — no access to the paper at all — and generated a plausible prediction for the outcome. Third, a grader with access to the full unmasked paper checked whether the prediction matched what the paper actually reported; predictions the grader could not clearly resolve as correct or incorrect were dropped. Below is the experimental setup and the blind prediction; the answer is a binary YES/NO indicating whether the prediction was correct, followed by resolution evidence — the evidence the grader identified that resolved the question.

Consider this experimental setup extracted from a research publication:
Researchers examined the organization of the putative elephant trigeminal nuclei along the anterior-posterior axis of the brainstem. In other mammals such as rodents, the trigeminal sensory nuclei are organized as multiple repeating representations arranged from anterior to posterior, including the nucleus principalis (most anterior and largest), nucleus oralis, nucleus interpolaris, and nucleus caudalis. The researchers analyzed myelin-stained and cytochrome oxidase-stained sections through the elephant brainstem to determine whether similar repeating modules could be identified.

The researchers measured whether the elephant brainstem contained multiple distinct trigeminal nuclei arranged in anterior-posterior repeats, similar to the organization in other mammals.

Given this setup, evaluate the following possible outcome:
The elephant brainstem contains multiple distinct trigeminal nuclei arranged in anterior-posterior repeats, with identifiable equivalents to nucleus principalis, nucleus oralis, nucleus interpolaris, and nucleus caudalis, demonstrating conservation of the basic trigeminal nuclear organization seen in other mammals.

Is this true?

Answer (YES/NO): YES